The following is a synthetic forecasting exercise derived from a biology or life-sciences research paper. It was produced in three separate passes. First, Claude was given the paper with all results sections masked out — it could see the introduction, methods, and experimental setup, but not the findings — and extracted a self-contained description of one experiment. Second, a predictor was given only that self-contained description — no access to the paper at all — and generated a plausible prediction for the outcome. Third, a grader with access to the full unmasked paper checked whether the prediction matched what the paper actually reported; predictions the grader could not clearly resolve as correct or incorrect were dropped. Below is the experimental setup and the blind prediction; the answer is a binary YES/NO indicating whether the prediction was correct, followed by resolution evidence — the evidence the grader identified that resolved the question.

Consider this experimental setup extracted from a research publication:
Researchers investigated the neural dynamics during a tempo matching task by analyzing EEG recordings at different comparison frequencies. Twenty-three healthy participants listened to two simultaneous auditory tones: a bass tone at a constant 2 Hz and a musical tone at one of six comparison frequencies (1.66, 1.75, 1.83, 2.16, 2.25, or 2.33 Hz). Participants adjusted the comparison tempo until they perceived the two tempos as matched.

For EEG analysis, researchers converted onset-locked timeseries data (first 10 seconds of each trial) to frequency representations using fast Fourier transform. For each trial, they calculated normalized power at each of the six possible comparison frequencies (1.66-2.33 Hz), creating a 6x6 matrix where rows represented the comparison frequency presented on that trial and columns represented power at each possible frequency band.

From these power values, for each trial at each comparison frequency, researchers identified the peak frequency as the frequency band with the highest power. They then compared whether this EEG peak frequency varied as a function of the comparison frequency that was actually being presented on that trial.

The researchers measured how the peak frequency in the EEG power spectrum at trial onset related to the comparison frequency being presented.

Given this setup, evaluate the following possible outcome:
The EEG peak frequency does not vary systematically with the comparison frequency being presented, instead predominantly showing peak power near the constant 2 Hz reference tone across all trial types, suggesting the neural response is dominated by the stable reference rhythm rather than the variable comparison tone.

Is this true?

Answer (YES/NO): NO